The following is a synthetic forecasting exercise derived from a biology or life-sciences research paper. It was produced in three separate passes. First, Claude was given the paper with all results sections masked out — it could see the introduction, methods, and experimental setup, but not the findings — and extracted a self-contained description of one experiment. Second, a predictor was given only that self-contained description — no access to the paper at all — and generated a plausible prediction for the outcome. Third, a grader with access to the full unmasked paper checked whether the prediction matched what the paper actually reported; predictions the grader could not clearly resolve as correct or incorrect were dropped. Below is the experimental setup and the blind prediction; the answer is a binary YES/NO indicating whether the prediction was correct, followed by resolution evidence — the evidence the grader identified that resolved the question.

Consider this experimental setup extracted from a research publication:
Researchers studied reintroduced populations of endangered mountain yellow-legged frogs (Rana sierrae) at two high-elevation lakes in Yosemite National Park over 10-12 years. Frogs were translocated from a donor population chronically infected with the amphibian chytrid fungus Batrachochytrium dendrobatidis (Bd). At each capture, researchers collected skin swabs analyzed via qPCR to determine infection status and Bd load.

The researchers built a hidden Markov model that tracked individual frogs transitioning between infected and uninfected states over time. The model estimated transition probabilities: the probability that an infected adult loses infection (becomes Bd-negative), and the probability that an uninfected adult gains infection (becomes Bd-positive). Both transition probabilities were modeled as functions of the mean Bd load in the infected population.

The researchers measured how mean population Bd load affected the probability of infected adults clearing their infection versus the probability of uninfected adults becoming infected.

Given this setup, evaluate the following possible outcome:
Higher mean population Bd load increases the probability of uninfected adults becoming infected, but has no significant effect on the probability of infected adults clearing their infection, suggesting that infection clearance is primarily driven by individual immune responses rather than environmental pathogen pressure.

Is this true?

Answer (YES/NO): NO